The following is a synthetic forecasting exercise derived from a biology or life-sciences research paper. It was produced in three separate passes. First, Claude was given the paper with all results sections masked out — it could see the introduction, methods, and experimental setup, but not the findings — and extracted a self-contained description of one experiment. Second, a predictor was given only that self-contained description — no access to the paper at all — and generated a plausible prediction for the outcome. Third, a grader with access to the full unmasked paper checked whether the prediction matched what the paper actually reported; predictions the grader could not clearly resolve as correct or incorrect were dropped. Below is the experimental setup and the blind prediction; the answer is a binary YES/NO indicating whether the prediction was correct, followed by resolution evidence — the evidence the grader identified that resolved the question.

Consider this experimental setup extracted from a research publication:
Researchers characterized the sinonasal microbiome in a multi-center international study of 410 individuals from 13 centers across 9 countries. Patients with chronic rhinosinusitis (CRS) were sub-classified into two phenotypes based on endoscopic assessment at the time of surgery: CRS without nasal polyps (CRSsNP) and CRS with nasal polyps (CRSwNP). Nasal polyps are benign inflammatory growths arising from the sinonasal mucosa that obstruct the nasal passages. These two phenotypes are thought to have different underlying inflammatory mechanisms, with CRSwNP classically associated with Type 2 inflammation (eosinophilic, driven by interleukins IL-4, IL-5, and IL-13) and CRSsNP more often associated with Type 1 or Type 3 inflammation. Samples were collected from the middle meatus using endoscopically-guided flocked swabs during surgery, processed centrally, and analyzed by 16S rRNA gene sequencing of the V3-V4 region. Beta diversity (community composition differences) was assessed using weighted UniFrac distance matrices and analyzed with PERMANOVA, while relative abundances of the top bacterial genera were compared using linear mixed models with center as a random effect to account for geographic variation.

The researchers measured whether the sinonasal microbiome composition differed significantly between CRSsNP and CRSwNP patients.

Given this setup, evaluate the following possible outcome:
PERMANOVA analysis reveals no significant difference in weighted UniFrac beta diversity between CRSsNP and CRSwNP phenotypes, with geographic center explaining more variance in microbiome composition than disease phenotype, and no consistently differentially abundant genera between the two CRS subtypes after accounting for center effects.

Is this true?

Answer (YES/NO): NO